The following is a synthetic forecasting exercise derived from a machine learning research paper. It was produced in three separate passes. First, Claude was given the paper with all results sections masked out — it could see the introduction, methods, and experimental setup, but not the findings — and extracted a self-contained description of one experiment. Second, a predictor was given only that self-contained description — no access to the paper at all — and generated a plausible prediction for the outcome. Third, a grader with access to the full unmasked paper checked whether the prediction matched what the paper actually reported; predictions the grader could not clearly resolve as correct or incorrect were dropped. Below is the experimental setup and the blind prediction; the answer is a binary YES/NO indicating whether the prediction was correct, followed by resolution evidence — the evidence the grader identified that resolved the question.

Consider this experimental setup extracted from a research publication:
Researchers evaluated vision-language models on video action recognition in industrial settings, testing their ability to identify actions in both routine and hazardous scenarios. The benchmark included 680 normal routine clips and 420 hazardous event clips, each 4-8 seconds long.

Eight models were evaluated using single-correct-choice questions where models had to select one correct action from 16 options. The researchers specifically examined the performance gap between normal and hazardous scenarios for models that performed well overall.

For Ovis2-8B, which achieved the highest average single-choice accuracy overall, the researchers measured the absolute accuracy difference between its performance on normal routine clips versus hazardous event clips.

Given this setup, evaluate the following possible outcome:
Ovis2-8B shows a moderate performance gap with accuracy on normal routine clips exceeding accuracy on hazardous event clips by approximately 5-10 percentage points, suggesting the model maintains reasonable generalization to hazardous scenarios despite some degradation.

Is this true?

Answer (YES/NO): YES